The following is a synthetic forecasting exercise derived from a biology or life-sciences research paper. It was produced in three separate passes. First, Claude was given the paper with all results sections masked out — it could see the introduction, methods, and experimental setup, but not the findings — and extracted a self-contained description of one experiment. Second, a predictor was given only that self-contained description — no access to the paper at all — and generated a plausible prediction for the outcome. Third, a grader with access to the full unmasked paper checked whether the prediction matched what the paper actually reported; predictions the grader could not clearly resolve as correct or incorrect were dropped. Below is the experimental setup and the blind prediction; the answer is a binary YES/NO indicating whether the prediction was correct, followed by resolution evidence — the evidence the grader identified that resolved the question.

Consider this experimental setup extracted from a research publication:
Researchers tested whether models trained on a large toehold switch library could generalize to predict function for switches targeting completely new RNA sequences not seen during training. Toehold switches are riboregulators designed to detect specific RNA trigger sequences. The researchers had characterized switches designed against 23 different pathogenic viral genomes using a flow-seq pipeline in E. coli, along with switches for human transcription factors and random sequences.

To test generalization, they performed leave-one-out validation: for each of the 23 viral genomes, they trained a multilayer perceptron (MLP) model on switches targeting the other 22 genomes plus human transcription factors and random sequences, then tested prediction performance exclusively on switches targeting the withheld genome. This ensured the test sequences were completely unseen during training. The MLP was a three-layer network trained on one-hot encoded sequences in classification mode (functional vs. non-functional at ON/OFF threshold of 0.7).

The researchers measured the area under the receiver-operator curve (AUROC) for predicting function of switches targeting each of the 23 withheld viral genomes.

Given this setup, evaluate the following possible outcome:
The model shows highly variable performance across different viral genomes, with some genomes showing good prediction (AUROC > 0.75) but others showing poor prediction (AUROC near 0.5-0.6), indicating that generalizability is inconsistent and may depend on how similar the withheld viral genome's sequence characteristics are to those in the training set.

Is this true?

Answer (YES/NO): NO